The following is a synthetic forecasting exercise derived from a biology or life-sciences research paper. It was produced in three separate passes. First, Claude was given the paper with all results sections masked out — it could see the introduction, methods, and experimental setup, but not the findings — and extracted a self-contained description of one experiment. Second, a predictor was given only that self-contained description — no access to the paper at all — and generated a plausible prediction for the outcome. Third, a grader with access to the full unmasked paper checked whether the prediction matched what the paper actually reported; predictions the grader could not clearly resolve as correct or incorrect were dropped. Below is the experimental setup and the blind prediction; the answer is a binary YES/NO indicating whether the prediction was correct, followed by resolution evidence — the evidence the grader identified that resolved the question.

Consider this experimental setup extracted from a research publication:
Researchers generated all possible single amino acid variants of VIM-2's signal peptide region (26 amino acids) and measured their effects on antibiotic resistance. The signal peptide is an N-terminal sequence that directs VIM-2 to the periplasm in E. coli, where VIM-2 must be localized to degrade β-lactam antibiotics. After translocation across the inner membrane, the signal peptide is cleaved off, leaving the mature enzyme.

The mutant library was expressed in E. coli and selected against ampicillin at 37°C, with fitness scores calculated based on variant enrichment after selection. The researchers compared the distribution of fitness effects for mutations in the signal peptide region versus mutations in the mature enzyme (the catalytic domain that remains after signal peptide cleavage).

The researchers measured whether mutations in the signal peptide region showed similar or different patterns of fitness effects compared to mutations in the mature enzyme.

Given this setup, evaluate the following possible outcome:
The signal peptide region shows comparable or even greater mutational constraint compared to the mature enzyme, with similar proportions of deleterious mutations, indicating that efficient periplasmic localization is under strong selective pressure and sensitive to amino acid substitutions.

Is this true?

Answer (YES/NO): NO